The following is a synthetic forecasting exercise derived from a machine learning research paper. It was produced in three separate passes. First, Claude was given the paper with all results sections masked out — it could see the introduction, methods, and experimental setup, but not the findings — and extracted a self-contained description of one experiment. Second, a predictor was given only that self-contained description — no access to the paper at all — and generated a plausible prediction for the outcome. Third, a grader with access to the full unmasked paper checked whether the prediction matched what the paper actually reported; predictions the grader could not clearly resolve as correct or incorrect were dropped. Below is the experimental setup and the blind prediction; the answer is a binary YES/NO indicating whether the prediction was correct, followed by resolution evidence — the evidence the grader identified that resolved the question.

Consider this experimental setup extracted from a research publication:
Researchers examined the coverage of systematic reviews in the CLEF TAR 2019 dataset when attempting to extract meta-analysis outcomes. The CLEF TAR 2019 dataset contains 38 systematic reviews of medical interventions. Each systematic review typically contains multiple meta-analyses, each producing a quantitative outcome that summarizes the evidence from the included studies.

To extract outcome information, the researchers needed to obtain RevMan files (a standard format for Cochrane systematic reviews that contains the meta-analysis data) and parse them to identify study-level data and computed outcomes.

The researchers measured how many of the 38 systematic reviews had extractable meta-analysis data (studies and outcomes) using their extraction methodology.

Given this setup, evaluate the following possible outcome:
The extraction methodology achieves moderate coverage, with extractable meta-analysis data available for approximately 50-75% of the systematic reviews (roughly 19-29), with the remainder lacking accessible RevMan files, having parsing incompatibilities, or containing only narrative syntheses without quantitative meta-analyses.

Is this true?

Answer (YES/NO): NO